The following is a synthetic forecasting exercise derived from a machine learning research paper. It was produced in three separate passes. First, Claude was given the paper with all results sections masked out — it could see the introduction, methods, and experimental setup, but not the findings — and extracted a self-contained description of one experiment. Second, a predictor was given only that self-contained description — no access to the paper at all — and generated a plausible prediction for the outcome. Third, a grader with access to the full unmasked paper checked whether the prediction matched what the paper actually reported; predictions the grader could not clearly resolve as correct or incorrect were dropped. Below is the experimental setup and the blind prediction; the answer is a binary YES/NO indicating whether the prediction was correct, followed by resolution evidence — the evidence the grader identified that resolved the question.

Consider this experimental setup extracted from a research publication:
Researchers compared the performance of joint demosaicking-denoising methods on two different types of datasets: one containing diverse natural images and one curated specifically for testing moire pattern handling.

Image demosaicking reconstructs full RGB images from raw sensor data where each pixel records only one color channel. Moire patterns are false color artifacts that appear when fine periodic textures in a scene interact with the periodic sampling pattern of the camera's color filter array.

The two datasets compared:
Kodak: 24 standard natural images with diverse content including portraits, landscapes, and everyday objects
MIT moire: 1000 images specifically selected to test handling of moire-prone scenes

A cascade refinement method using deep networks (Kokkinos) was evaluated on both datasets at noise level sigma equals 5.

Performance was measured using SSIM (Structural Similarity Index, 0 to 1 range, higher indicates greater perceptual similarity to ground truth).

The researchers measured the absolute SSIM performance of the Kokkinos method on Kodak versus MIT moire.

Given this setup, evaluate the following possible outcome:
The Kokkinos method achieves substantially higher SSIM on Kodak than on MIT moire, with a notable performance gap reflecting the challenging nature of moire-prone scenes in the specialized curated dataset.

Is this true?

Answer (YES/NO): YES